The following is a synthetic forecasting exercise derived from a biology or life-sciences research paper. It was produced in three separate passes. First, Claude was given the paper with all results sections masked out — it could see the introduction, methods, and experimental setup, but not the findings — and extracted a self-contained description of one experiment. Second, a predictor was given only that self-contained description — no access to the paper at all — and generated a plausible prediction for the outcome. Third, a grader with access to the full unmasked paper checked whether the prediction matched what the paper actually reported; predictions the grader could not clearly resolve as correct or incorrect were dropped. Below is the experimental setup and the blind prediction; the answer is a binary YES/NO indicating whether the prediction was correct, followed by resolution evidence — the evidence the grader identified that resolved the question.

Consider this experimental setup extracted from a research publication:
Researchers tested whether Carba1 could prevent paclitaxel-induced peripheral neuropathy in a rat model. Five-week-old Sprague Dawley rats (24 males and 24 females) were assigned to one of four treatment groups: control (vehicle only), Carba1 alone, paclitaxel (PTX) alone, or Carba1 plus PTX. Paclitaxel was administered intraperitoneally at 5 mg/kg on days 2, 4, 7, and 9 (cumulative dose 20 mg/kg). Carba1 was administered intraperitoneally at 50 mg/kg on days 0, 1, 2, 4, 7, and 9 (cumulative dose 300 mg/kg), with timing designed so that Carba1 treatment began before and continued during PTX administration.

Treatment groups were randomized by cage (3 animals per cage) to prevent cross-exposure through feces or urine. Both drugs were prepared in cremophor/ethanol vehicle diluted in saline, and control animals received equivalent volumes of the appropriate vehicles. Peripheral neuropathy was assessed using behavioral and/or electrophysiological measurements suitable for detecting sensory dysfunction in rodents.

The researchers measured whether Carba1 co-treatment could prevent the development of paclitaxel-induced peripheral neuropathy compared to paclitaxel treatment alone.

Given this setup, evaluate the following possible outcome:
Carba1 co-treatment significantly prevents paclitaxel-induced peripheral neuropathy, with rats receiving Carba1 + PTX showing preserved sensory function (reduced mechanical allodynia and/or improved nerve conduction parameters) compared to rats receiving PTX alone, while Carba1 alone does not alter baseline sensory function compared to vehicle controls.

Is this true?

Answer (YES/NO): YES